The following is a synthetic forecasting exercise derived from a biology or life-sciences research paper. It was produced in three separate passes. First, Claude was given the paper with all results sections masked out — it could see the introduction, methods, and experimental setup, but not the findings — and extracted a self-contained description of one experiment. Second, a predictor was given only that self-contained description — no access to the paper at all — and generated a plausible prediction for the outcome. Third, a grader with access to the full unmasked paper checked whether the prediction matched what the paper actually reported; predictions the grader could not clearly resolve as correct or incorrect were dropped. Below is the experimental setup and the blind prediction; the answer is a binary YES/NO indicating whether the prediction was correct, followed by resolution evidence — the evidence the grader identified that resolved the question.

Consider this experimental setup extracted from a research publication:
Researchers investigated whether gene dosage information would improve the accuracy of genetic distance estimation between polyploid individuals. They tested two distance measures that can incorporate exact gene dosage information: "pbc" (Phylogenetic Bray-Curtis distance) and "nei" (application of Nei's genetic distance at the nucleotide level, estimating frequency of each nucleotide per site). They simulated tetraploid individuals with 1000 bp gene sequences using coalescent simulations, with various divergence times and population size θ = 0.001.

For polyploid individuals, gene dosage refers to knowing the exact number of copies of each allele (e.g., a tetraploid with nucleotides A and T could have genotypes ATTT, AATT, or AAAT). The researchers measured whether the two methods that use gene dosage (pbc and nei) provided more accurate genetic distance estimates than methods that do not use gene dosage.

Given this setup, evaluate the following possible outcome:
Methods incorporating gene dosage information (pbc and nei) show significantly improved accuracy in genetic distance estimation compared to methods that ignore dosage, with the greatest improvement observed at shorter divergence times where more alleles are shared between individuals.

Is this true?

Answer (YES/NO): NO